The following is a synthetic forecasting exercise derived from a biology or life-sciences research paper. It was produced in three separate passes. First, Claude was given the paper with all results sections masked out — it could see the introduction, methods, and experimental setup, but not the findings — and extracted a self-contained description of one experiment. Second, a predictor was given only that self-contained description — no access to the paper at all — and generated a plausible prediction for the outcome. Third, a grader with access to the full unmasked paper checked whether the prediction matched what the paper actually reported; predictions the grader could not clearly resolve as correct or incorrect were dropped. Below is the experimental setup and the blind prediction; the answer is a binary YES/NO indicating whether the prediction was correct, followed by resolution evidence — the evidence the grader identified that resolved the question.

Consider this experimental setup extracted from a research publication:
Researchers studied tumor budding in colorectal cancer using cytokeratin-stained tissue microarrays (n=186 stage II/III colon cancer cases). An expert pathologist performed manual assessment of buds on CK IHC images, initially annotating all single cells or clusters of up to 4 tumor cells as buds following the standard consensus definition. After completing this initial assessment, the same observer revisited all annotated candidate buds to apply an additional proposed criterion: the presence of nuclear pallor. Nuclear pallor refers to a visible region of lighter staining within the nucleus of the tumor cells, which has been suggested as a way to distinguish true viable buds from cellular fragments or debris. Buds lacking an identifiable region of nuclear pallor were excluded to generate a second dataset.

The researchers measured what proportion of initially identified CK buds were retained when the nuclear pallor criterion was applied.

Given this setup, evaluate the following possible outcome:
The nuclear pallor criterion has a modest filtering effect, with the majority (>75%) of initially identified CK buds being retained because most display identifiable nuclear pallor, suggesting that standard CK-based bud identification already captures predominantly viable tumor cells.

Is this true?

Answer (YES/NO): YES